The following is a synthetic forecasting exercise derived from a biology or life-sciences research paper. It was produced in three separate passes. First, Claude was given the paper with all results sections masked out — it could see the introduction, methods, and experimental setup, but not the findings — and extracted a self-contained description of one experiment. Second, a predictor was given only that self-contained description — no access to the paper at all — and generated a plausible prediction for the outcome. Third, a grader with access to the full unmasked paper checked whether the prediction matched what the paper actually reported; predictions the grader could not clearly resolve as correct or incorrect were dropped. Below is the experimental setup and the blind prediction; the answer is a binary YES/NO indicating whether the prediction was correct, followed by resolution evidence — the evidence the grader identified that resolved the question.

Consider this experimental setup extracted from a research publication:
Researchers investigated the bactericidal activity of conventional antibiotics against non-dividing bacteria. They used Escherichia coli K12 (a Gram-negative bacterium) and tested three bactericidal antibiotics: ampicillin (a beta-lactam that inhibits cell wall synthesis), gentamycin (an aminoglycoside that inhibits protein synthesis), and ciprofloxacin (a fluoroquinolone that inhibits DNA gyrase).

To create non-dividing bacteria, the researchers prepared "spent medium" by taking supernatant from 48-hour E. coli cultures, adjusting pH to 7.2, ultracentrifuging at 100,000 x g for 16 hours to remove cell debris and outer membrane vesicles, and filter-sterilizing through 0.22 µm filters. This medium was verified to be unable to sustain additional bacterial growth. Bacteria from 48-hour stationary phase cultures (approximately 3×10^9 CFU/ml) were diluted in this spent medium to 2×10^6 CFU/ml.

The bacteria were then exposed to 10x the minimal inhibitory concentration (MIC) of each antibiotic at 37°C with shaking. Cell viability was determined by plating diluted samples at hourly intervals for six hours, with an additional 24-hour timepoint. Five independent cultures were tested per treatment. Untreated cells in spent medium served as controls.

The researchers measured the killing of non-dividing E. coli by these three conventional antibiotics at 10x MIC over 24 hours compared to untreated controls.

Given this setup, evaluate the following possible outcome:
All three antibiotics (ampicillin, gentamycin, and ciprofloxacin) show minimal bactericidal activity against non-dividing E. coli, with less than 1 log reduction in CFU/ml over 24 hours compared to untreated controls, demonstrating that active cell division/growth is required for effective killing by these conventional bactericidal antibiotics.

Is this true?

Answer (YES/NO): NO